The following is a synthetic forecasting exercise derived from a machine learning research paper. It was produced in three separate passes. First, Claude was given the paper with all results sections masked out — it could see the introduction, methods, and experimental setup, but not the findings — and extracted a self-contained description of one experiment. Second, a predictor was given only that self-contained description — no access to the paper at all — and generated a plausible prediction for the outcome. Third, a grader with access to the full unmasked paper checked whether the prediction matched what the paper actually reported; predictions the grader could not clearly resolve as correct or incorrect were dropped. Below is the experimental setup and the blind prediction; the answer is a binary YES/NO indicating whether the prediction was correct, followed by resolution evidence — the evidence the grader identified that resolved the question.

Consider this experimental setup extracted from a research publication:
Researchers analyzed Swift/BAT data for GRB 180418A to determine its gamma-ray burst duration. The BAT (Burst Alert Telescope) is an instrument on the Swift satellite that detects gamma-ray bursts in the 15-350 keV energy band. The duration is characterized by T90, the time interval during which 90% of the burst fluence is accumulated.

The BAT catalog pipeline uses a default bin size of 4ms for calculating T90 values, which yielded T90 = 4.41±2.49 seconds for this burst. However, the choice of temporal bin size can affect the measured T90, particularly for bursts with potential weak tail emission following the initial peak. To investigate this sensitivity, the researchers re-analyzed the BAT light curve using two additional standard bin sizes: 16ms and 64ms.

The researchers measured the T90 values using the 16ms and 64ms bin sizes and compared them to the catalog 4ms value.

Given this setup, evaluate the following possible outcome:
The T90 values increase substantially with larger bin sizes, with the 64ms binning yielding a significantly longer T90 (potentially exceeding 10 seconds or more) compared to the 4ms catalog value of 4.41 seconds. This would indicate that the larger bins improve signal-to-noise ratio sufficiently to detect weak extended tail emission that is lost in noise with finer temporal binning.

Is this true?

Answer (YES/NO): NO